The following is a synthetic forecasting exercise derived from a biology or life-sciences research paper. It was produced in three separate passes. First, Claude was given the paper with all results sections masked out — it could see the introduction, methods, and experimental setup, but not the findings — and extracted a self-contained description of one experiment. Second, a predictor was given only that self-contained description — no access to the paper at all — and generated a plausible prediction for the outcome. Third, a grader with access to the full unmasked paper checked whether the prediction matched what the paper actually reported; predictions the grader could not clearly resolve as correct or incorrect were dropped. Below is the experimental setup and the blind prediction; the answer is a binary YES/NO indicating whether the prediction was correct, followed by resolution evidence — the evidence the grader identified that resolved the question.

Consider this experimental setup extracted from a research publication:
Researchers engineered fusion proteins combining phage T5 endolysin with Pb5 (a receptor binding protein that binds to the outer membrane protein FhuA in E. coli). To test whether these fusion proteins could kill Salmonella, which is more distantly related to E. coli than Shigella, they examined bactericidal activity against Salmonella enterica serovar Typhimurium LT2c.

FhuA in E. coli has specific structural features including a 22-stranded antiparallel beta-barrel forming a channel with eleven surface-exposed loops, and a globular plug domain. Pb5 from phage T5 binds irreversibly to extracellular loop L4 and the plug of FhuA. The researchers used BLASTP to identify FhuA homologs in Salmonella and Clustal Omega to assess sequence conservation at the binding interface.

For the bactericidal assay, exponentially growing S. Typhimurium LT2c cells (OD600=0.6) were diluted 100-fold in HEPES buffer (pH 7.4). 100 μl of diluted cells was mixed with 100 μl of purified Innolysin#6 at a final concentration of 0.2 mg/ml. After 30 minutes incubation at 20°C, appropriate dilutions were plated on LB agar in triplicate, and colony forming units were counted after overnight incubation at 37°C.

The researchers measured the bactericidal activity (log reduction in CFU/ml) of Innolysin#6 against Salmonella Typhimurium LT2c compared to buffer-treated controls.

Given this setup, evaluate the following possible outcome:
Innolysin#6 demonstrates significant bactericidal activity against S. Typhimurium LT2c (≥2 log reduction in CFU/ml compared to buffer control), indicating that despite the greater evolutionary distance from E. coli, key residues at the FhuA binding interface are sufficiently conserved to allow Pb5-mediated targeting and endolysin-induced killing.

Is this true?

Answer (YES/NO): NO